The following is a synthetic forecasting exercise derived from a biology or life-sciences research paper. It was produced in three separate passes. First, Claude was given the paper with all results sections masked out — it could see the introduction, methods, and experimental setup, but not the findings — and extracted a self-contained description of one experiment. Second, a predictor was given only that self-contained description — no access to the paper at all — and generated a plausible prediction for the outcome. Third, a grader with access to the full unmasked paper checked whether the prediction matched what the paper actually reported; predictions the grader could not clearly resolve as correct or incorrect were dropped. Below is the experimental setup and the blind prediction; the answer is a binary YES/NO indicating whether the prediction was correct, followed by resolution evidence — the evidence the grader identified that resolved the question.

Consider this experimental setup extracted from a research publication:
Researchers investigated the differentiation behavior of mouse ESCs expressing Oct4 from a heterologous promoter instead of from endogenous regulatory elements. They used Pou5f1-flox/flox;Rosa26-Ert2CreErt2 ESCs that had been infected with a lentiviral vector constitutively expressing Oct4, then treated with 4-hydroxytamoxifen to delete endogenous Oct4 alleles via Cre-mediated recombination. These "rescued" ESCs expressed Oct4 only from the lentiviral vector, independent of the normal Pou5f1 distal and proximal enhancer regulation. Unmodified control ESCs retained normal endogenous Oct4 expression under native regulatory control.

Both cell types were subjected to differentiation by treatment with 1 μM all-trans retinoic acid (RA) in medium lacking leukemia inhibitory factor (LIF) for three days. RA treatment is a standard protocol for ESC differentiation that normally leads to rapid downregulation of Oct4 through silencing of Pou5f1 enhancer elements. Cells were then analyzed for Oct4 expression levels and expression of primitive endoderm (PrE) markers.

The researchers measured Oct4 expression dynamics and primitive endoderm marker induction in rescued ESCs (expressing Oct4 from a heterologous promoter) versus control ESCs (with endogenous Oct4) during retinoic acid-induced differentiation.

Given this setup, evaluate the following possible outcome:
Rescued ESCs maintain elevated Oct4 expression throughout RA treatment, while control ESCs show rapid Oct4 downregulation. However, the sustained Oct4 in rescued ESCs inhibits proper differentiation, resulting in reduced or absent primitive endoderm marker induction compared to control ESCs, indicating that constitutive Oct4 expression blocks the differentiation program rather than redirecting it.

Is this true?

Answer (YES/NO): NO